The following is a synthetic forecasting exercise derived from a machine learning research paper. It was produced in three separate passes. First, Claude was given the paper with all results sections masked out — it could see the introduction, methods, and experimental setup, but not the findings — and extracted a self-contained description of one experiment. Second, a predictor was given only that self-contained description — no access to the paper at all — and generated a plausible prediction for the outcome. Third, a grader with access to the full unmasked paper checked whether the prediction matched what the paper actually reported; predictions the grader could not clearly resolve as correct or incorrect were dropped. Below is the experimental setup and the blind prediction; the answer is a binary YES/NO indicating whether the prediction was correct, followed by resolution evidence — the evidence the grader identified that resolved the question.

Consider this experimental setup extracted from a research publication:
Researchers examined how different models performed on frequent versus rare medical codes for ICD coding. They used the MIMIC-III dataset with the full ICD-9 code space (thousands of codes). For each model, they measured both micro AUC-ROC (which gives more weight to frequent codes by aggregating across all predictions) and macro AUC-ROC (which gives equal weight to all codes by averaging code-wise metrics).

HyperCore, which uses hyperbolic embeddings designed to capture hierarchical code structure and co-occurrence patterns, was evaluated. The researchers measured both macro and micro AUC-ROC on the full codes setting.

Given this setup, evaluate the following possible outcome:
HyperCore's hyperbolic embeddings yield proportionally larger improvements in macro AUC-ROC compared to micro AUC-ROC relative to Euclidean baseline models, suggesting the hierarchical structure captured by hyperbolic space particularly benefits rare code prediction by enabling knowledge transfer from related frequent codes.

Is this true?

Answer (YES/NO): YES